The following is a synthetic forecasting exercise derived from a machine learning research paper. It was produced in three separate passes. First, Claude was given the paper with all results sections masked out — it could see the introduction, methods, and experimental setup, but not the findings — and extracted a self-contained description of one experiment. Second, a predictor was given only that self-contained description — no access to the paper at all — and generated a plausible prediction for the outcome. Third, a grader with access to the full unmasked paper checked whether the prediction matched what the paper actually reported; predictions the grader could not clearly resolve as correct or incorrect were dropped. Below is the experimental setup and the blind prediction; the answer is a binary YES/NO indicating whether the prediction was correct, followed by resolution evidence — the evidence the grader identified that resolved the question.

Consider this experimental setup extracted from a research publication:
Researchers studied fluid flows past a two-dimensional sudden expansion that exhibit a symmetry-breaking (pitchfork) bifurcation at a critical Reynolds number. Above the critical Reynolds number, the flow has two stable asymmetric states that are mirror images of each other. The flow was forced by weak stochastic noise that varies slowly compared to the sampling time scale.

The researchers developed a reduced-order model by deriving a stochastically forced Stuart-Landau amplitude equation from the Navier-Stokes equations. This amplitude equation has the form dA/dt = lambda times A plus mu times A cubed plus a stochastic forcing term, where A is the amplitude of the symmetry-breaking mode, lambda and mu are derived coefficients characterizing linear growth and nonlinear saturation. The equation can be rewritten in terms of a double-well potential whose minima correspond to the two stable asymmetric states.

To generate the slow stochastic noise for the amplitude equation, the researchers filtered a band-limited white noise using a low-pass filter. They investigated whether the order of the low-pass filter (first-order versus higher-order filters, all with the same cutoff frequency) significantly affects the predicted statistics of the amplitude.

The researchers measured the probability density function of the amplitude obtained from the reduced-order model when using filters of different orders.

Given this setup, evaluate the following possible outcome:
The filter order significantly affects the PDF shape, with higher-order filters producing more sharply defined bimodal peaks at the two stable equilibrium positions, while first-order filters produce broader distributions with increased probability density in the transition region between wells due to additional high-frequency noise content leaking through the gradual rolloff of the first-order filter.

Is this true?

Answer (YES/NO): NO